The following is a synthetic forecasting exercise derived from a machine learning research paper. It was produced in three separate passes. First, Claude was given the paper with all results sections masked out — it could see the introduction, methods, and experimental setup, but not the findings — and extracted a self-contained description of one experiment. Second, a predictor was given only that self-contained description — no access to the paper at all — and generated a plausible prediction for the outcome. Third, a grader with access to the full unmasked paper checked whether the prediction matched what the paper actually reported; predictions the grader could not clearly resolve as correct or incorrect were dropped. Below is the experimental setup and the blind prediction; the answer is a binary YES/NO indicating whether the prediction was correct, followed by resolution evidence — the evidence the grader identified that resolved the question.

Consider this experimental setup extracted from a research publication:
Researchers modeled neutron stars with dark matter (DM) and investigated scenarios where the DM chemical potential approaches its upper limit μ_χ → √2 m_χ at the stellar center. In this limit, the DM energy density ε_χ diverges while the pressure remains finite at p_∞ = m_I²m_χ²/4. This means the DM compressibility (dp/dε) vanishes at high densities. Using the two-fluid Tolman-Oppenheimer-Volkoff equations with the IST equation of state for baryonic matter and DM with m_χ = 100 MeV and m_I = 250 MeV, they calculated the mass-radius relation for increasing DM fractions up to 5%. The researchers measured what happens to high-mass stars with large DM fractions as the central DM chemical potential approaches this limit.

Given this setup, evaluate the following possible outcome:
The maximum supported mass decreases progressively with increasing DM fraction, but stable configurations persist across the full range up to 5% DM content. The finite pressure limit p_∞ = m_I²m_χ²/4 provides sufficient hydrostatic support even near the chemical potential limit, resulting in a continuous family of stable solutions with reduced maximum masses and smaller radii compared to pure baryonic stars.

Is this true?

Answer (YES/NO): NO